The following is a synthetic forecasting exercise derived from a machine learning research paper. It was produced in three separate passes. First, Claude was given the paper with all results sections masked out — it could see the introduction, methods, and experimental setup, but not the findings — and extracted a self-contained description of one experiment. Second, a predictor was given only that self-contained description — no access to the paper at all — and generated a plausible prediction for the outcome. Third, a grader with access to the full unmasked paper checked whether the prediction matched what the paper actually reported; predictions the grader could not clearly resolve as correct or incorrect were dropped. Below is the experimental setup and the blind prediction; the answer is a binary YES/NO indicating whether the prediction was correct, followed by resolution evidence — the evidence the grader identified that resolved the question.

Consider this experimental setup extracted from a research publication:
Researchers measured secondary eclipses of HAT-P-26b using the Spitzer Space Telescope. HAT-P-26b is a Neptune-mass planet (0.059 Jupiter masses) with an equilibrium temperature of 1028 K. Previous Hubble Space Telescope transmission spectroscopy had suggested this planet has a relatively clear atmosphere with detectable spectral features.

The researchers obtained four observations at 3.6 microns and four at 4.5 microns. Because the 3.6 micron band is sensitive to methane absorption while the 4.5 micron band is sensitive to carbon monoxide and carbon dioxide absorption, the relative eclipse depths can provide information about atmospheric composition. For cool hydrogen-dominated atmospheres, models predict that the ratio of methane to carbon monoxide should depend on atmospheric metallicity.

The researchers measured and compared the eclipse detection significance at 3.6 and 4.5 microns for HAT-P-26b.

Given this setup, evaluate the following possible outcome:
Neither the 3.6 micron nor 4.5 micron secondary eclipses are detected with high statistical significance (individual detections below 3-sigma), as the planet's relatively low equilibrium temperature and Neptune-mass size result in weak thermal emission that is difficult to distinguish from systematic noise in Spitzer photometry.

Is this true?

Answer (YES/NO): NO